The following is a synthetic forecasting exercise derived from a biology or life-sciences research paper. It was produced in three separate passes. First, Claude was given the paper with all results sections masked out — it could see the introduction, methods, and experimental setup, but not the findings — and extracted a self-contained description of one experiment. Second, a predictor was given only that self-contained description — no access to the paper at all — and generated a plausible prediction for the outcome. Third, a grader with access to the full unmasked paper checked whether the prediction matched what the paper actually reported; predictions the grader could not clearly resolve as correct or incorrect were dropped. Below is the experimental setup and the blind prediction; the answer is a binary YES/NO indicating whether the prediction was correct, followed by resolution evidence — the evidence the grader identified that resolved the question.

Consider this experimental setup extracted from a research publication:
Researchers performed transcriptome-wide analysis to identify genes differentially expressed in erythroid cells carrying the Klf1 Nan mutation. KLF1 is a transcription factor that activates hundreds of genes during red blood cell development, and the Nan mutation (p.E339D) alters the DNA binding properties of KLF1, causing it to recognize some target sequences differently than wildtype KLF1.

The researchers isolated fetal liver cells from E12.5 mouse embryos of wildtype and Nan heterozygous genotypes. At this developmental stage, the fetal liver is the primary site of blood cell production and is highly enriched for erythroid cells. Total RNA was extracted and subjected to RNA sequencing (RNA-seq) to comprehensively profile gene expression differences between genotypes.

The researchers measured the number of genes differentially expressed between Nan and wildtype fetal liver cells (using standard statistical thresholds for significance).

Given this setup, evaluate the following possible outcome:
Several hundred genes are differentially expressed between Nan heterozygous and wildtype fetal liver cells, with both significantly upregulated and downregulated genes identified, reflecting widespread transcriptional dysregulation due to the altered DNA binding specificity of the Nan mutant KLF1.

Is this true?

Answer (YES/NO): YES